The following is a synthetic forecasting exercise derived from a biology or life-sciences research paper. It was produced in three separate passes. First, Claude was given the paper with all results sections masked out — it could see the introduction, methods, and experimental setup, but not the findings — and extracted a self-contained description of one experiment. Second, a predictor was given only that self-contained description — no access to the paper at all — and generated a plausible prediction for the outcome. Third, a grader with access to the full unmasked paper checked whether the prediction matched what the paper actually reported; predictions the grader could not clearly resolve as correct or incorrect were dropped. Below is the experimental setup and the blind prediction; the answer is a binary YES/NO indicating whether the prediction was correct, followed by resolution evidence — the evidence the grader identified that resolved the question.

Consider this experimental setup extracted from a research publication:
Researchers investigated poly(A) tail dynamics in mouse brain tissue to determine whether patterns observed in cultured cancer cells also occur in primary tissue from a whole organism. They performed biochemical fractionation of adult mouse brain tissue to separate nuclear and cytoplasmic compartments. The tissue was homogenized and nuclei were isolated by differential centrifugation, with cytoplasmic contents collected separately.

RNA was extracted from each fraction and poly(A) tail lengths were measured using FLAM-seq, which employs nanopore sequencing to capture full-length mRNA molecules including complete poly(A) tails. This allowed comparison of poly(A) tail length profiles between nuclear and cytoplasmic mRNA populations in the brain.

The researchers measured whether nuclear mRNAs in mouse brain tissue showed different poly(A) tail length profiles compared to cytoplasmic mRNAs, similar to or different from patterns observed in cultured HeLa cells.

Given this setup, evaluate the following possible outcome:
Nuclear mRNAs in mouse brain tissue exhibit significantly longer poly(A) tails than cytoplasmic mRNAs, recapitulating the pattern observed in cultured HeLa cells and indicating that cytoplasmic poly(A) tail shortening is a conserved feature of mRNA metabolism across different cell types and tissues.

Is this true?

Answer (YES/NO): YES